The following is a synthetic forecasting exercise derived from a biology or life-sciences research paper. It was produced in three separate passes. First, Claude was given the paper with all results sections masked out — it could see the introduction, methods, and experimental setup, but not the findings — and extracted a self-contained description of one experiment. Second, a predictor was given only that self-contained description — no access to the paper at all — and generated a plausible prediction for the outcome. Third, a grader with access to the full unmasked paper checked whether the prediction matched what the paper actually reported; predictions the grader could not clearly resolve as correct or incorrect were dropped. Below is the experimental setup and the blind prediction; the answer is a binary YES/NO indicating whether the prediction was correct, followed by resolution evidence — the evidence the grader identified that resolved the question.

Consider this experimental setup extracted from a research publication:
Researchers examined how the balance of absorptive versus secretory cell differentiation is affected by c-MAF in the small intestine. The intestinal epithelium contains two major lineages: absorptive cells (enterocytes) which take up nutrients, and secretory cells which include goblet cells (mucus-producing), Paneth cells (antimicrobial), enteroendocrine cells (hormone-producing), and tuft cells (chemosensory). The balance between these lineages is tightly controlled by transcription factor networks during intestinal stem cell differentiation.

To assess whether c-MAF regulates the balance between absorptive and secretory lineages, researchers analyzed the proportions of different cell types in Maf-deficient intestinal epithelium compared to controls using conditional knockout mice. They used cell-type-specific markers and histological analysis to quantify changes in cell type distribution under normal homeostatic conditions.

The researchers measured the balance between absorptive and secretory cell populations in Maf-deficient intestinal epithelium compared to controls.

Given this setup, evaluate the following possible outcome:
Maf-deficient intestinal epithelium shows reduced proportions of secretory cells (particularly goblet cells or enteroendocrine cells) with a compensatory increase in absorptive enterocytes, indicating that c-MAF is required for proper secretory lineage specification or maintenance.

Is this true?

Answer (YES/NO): NO